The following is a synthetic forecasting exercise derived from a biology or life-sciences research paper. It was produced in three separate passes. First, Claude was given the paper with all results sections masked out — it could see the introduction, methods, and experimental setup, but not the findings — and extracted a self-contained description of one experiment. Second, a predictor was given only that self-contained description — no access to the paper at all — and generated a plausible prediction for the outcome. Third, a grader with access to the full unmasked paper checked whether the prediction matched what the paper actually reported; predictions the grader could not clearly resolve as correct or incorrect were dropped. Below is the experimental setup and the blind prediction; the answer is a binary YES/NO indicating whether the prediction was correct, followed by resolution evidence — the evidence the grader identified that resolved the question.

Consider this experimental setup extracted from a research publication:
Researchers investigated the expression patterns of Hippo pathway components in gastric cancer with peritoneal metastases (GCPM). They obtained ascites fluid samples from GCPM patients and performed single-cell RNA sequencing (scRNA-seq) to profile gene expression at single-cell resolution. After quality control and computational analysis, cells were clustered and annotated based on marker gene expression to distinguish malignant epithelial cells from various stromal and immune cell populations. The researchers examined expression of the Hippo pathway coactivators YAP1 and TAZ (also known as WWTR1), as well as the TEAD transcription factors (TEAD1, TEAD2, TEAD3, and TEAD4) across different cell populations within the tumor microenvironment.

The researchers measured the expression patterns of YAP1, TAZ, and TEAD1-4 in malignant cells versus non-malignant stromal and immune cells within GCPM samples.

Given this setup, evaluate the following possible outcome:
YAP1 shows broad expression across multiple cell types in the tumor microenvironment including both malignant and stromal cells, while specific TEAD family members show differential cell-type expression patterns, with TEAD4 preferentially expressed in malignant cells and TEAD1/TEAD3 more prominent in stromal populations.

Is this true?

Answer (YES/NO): NO